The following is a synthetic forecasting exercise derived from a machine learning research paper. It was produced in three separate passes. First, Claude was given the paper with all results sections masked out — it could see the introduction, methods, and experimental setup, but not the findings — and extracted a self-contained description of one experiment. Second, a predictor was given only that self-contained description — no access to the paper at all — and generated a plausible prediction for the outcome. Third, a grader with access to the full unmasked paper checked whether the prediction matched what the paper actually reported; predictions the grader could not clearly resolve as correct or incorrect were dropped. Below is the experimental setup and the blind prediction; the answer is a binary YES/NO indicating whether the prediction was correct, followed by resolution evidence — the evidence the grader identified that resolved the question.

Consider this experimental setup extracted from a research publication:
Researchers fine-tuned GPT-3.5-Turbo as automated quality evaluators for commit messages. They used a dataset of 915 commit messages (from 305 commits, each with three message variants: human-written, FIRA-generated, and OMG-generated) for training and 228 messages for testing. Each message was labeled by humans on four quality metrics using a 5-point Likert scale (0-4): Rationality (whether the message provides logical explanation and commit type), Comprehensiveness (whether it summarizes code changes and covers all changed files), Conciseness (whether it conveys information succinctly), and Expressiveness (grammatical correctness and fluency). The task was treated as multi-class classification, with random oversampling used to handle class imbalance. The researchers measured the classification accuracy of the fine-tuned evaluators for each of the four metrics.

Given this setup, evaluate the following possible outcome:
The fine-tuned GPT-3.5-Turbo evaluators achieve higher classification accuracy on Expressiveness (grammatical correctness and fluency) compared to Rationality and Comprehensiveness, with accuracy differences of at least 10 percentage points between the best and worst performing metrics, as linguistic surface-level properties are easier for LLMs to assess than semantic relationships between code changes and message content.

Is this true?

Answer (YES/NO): YES